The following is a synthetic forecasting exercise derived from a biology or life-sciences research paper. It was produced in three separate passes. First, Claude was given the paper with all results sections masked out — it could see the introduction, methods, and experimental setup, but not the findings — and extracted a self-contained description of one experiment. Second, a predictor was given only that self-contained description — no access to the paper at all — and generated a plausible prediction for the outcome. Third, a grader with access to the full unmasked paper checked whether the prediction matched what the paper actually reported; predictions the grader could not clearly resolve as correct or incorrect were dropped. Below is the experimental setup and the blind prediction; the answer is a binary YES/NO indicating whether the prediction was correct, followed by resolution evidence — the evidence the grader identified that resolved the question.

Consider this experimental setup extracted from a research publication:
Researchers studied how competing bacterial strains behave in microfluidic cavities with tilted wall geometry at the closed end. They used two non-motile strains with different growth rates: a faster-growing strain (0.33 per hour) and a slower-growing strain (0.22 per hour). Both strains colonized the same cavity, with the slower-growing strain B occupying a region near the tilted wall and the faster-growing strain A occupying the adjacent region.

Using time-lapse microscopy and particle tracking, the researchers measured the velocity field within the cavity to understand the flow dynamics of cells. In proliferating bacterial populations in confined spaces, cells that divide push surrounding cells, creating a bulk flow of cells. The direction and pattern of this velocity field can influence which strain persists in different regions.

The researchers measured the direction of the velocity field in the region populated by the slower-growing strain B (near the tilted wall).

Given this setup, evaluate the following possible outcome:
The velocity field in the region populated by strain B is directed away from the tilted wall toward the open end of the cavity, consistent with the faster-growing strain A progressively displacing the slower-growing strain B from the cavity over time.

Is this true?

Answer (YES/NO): NO